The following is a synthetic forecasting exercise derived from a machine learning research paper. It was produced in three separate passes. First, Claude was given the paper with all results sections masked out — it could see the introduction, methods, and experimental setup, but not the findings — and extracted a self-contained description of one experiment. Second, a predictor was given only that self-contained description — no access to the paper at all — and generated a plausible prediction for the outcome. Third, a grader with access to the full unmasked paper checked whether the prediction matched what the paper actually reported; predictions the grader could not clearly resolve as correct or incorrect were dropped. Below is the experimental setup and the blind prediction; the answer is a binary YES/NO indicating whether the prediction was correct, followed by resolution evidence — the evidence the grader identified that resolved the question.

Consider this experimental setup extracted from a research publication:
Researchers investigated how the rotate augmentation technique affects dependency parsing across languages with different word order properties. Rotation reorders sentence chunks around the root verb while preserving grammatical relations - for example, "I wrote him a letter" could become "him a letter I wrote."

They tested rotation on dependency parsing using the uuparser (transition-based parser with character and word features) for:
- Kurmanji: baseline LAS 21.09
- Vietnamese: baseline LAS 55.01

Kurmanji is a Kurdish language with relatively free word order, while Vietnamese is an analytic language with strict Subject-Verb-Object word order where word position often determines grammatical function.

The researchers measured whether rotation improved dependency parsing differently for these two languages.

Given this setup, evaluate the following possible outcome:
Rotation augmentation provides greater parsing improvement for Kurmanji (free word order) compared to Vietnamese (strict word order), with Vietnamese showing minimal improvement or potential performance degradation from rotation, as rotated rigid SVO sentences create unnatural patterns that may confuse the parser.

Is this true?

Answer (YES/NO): YES